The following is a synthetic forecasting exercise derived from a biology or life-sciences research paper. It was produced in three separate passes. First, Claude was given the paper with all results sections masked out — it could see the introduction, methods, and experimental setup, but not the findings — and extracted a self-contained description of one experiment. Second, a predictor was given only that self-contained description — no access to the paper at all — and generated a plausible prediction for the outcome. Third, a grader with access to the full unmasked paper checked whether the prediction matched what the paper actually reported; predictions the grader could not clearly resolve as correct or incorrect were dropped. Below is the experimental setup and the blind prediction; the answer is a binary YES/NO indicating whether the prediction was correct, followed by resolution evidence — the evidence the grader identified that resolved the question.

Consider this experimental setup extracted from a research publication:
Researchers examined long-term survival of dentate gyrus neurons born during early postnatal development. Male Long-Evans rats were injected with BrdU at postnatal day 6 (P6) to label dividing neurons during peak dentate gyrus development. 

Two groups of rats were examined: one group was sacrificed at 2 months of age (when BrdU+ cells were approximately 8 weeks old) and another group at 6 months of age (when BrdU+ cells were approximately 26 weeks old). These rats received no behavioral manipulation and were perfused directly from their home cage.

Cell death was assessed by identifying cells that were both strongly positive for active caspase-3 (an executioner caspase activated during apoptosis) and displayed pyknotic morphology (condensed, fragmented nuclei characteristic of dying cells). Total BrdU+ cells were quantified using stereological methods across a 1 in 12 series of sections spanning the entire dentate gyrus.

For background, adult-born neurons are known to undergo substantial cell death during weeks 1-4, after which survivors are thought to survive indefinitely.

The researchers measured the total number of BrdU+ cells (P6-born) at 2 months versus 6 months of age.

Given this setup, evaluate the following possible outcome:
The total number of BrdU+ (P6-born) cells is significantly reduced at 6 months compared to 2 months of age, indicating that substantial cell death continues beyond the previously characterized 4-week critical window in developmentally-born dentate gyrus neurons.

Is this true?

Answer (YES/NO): YES